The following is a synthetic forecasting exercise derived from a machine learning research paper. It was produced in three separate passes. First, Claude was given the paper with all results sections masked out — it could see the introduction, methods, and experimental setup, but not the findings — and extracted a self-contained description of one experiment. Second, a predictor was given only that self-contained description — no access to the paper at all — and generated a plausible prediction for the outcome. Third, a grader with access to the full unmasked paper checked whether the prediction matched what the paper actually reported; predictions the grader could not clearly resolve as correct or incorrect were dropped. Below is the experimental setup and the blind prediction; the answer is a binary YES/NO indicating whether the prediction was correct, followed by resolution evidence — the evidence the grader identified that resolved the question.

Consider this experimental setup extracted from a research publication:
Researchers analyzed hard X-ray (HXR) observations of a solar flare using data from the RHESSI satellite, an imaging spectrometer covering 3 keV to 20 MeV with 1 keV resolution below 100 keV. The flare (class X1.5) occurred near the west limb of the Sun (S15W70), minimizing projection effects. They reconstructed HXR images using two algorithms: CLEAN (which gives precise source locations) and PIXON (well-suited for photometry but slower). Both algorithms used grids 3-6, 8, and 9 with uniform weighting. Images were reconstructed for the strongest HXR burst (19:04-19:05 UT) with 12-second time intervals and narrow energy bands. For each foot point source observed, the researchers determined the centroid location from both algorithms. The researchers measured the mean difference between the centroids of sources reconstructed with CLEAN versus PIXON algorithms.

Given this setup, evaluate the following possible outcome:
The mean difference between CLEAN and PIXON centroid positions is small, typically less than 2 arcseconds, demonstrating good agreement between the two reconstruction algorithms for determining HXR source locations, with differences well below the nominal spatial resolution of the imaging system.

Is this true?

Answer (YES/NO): YES